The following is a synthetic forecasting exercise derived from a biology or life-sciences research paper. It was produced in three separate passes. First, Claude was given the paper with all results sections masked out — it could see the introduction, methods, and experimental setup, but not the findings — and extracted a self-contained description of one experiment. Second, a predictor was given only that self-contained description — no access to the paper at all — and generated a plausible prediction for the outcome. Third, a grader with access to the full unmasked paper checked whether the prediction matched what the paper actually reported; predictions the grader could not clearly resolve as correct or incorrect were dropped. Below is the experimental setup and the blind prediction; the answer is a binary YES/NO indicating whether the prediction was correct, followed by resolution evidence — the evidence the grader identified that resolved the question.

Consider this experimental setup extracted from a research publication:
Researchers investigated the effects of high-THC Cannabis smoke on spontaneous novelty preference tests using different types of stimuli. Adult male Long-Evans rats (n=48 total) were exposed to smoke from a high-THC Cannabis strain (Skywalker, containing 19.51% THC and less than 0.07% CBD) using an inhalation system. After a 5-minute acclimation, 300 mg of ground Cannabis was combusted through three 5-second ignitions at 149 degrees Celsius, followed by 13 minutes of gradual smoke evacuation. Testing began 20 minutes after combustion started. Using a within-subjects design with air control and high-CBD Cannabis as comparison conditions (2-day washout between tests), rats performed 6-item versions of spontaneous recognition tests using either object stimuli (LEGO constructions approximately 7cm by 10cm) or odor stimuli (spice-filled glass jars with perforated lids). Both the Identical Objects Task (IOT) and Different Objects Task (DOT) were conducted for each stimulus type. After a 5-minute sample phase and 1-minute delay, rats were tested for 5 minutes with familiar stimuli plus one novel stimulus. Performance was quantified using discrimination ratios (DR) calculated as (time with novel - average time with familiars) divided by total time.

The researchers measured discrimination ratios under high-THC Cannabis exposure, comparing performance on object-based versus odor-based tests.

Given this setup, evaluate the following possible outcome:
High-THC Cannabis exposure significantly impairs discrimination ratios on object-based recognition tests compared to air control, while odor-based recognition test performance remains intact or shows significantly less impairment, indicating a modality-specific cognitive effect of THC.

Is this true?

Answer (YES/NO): NO